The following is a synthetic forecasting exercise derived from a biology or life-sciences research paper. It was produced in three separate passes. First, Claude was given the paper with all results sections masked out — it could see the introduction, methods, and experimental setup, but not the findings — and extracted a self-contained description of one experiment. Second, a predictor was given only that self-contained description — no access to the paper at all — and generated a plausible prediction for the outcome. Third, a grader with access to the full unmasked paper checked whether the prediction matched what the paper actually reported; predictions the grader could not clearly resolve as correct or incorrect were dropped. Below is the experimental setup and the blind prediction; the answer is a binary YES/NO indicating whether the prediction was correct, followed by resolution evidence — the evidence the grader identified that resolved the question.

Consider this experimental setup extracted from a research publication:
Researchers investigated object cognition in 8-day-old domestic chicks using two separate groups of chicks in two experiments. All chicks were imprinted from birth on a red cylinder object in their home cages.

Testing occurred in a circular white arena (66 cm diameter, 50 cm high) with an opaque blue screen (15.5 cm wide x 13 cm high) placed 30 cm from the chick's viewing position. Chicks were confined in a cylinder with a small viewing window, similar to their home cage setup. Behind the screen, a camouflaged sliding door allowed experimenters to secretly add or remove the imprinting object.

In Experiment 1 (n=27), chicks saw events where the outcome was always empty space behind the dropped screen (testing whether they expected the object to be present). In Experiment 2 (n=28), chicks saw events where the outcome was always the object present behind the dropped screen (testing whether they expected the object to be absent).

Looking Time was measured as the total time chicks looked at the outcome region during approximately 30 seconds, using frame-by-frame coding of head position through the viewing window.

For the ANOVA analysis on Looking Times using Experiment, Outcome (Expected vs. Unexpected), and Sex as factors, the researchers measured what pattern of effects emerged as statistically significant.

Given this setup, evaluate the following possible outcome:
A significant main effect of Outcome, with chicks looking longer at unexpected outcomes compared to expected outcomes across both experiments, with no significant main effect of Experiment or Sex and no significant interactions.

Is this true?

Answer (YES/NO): NO